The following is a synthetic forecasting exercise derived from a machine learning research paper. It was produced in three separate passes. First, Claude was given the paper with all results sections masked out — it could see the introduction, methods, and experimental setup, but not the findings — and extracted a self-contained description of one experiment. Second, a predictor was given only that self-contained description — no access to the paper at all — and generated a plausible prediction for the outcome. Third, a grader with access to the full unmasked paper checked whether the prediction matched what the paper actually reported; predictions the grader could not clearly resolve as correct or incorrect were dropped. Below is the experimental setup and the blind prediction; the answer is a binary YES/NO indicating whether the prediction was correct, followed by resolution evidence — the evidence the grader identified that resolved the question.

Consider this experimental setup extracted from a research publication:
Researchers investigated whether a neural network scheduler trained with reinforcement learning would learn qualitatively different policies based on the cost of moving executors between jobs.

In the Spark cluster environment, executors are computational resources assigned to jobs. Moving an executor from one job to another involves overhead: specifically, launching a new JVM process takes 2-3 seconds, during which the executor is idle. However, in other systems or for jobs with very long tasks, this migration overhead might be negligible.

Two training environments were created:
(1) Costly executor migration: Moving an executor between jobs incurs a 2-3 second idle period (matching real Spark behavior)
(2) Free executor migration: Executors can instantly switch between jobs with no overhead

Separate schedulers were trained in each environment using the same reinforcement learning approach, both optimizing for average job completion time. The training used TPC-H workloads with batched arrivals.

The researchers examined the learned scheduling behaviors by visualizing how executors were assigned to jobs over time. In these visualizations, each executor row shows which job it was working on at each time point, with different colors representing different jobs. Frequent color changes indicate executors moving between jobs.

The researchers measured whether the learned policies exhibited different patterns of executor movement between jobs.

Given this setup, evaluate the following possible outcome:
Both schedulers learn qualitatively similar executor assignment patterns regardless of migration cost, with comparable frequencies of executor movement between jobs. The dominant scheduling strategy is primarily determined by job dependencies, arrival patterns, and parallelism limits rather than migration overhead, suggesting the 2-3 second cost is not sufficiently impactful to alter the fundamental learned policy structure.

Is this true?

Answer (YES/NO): NO